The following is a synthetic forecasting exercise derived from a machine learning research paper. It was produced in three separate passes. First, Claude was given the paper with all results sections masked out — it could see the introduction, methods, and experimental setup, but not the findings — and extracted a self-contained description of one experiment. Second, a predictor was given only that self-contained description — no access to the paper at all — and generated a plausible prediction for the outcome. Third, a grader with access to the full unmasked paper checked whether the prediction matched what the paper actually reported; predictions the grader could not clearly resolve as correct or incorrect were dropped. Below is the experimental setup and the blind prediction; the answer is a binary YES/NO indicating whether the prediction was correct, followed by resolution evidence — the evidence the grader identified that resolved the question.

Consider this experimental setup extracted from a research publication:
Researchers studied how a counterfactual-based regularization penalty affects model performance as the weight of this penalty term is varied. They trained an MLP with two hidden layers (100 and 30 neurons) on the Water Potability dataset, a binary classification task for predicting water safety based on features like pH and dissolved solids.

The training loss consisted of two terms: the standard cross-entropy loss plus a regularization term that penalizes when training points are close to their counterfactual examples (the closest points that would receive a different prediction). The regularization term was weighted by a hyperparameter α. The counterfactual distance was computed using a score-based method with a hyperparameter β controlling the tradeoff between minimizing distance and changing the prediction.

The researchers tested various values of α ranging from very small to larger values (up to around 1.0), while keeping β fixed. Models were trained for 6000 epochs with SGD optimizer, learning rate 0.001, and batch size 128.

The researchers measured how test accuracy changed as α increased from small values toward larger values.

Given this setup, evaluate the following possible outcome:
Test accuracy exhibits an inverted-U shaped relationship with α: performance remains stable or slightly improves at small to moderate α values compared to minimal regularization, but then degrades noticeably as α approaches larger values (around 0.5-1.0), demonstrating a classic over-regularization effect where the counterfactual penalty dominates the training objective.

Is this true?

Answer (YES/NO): NO